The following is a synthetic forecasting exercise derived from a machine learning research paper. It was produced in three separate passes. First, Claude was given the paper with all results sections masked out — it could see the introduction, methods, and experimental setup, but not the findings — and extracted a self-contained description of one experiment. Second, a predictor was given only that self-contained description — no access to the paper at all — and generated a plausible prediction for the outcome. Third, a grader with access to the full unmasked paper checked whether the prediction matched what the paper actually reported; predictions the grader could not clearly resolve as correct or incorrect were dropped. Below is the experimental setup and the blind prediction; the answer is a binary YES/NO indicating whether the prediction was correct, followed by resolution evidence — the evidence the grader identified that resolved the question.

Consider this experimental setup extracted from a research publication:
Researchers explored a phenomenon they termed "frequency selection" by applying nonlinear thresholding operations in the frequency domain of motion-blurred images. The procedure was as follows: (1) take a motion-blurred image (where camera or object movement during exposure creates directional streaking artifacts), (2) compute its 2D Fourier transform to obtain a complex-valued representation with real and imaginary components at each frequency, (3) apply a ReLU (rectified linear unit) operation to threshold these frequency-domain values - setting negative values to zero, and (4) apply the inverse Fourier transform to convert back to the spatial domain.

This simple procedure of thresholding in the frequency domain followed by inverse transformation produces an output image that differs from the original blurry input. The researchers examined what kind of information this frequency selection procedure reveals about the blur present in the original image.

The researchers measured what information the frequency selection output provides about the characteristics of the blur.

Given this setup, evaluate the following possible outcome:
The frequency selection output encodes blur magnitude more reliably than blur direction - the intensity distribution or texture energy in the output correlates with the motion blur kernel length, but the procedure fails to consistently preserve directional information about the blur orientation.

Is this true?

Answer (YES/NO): NO